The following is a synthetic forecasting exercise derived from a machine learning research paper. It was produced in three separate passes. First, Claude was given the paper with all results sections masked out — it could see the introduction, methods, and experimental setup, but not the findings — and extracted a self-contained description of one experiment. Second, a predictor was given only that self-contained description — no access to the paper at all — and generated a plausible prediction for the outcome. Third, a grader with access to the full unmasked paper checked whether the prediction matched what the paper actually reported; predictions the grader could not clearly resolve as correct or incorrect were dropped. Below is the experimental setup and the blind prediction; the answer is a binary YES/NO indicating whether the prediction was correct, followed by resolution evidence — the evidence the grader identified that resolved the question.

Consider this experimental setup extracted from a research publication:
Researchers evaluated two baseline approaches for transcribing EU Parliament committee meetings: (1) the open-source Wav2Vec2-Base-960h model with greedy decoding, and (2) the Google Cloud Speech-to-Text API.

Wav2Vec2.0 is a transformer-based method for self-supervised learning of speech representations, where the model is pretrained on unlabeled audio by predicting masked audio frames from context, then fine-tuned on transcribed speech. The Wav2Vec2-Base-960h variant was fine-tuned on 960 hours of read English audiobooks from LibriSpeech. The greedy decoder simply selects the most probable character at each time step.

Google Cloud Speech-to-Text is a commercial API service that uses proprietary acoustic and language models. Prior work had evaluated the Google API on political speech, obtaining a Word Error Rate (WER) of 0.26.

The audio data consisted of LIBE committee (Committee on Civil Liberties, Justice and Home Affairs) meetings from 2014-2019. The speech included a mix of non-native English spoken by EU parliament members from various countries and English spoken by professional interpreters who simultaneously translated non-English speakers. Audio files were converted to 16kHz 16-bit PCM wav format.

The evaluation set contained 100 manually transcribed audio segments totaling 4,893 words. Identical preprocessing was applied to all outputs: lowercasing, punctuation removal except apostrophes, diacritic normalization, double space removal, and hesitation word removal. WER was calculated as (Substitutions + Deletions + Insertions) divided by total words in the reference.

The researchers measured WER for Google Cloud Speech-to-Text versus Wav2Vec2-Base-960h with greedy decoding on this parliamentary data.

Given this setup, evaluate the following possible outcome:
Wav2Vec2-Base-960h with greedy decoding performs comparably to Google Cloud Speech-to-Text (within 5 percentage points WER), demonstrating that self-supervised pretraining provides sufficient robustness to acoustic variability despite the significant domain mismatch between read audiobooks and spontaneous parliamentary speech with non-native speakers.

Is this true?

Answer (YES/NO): NO